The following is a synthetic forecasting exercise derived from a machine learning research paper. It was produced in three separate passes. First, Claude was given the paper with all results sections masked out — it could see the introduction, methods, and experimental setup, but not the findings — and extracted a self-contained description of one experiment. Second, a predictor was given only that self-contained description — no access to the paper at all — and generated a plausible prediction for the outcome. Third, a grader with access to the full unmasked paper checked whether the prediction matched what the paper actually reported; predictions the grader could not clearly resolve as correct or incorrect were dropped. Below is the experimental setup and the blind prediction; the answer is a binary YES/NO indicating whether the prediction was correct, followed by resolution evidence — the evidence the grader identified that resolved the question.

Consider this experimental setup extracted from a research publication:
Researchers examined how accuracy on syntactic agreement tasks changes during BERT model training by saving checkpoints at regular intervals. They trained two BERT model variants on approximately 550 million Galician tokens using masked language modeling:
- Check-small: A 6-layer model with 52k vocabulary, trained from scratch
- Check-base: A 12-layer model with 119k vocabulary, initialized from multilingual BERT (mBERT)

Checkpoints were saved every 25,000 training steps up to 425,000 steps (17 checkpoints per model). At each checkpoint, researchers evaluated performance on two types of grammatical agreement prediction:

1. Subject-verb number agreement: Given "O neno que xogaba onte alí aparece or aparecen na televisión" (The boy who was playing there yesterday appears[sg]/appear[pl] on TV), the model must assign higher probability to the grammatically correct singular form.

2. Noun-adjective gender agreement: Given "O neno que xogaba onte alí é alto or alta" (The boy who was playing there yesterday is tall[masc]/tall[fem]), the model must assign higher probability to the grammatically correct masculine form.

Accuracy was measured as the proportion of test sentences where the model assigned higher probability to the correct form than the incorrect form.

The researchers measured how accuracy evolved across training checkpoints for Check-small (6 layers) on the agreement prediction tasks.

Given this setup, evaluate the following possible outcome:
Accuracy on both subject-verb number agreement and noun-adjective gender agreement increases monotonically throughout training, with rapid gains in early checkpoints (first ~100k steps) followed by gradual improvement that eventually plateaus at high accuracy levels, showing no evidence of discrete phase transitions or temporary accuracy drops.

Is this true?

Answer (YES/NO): NO